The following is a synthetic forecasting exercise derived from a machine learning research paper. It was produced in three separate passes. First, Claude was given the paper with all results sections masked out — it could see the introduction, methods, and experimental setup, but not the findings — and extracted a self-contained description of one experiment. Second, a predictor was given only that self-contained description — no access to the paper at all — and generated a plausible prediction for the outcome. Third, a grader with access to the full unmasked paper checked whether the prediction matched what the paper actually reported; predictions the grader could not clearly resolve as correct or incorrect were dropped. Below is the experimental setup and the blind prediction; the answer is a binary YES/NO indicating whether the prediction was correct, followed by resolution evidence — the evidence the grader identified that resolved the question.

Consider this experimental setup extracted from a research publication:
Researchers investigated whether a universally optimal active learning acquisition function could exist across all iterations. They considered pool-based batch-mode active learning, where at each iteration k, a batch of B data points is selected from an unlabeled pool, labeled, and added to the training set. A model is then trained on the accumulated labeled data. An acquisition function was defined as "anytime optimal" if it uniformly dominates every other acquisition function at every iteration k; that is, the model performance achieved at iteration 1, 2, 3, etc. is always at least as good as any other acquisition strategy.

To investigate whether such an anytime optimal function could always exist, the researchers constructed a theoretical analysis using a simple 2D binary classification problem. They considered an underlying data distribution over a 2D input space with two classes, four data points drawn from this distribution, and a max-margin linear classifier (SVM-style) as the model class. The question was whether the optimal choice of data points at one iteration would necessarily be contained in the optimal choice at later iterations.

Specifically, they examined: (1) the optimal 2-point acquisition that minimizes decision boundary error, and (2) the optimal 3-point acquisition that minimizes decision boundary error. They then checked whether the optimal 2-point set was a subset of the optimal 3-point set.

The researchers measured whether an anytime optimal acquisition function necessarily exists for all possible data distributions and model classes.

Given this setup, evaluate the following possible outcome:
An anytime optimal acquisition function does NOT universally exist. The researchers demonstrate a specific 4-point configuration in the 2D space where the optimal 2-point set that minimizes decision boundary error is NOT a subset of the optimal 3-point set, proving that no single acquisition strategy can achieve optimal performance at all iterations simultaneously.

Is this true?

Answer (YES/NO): YES